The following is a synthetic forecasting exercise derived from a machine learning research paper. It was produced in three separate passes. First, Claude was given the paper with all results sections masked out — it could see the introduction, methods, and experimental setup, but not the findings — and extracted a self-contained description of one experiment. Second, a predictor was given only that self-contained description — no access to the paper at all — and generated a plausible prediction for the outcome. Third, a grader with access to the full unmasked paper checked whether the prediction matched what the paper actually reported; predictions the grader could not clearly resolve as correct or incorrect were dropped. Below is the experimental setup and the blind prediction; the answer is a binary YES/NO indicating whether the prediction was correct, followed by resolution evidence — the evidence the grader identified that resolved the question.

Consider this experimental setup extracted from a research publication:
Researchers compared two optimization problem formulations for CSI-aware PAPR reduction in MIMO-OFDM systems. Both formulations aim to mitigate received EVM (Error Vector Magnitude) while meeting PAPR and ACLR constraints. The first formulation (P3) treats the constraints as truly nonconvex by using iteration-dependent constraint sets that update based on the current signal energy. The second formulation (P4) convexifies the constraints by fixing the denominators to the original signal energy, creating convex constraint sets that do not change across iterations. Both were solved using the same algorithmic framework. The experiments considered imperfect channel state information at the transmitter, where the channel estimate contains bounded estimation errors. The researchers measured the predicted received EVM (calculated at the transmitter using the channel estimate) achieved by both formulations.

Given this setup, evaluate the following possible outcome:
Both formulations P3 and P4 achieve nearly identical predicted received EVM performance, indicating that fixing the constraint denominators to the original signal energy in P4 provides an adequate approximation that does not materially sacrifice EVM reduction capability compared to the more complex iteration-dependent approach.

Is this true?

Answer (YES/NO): NO